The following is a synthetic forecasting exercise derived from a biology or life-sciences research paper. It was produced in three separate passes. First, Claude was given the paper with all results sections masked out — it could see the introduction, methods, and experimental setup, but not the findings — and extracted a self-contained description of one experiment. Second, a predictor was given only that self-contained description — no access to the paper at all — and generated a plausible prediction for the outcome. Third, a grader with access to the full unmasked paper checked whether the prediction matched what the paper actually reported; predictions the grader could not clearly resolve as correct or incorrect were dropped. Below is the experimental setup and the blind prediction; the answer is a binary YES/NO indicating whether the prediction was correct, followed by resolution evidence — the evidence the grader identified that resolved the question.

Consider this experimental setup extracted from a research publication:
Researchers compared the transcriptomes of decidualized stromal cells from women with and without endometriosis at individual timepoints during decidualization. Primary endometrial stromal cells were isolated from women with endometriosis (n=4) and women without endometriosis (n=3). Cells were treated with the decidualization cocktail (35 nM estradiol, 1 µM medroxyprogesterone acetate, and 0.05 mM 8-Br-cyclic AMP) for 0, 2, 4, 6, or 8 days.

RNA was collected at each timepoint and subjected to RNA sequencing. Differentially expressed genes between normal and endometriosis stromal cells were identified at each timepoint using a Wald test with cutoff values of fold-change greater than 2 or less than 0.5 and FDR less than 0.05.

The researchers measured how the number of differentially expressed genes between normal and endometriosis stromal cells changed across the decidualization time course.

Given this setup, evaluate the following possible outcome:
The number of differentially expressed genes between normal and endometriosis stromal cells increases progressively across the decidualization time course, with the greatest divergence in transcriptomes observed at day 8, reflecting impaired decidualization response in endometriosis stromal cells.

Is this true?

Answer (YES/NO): NO